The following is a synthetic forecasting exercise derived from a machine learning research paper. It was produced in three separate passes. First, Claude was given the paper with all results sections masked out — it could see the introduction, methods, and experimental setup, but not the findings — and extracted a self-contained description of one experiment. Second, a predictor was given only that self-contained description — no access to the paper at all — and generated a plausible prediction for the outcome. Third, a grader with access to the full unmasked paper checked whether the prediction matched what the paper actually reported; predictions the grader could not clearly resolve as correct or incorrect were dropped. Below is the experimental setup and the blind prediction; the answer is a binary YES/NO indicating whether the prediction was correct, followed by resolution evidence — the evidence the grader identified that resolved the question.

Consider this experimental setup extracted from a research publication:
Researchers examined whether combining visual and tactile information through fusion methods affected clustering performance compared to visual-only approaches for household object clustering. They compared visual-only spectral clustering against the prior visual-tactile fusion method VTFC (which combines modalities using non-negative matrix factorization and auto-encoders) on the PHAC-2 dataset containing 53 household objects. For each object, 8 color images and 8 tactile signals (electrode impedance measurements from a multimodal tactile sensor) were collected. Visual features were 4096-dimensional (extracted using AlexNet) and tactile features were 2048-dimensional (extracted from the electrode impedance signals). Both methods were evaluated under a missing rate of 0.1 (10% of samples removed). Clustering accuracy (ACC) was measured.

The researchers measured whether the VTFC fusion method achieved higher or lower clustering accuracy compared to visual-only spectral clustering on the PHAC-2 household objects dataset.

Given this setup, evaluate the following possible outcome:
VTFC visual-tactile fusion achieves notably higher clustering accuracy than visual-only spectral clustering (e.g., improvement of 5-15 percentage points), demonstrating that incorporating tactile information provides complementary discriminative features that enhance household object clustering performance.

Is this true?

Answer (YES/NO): YES